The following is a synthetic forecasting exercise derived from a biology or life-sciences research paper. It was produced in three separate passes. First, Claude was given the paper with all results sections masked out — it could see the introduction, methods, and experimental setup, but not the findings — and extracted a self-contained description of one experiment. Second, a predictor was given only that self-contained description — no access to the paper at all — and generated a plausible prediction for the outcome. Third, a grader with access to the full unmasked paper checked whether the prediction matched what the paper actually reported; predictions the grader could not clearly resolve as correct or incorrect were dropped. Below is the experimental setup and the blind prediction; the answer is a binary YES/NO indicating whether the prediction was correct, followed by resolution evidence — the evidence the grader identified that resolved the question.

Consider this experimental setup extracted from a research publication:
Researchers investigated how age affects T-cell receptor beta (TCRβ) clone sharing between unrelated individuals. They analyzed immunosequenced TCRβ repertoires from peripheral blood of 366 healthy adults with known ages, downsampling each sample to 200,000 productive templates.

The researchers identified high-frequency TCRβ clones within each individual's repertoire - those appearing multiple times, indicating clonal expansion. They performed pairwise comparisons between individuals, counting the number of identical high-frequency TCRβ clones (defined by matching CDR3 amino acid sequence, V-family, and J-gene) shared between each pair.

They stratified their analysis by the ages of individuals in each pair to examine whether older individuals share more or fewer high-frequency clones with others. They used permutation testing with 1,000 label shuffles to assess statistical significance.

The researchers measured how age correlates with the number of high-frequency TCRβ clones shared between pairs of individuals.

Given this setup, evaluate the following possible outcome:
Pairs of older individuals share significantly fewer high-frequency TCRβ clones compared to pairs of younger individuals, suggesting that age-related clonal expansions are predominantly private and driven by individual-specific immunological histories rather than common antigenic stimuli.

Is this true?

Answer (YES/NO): YES